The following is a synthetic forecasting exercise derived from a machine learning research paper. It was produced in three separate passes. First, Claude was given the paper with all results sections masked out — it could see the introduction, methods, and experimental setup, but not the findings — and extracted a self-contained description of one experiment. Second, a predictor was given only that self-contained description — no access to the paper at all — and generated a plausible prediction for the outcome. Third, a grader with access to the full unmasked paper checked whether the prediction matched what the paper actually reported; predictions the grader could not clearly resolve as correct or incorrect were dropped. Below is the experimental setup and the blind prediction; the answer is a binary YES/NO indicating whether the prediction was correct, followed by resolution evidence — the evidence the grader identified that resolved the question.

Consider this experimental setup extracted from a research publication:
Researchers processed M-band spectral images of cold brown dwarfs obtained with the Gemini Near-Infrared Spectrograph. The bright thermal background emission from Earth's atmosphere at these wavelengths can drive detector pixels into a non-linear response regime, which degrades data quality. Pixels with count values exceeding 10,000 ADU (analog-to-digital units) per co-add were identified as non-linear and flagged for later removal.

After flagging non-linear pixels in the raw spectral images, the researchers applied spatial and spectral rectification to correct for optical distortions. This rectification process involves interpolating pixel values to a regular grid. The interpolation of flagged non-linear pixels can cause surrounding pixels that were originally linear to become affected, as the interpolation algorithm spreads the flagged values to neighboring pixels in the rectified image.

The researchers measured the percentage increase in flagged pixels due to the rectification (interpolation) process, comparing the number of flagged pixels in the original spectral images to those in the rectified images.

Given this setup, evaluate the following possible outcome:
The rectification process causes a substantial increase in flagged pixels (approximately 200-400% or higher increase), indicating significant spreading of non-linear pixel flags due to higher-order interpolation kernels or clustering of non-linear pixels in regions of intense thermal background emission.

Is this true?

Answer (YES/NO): NO